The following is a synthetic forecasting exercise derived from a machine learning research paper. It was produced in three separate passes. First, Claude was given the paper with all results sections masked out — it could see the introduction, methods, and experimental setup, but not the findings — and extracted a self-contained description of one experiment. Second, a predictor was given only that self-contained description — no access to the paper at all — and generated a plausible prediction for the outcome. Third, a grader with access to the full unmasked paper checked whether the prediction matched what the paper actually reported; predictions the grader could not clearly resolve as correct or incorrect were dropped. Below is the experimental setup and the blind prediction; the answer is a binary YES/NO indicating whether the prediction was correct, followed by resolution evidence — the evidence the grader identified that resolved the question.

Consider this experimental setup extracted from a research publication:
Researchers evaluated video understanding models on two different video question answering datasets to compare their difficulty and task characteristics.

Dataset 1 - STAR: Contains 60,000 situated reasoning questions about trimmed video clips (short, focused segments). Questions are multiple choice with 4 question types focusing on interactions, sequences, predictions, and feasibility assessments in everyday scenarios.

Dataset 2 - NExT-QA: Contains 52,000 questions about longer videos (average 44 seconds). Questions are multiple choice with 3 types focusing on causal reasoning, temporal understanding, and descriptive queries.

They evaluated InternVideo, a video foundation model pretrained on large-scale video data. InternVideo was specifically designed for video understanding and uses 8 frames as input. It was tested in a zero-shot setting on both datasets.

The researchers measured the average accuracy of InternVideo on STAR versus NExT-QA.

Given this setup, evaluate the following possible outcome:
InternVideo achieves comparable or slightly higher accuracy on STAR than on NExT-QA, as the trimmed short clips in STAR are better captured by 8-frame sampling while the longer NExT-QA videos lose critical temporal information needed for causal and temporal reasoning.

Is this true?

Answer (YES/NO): NO